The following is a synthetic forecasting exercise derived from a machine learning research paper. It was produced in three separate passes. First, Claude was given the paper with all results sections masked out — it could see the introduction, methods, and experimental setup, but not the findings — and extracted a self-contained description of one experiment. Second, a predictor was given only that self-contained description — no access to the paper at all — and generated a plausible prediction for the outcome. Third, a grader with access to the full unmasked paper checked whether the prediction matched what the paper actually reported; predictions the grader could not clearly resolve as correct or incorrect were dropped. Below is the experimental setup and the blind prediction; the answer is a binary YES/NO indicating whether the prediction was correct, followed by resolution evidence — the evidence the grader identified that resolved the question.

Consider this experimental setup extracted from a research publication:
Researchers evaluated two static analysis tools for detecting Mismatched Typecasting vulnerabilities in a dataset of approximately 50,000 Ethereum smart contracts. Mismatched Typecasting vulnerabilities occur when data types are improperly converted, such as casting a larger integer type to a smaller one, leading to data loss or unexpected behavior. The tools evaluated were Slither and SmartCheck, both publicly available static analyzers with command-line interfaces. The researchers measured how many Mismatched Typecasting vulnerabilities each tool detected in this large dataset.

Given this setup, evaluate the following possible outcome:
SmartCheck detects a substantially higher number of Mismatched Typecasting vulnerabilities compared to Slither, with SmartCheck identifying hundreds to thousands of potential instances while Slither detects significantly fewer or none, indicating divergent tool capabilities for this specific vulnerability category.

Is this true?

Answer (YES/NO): YES